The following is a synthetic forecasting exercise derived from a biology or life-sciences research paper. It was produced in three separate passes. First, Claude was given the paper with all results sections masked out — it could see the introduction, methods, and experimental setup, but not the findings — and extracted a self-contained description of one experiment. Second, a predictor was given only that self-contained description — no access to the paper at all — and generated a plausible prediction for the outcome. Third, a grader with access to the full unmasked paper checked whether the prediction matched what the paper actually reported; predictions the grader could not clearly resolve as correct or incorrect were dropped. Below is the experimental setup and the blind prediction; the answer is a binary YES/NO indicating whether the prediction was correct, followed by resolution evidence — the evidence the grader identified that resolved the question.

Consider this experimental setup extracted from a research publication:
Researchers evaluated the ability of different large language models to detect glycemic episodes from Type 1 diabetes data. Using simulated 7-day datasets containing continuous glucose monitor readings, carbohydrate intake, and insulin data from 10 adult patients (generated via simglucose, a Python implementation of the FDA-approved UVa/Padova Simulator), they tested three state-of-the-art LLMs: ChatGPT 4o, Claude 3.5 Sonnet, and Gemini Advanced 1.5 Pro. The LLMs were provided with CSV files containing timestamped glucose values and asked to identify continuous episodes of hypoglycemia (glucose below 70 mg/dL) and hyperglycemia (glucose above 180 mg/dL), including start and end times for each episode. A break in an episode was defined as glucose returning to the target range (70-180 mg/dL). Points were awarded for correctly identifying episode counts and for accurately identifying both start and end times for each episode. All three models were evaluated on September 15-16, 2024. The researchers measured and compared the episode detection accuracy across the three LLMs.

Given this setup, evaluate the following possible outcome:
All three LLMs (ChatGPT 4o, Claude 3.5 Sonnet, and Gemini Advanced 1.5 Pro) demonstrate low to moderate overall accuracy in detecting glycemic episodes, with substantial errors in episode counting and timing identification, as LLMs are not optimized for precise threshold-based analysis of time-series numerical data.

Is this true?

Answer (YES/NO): NO